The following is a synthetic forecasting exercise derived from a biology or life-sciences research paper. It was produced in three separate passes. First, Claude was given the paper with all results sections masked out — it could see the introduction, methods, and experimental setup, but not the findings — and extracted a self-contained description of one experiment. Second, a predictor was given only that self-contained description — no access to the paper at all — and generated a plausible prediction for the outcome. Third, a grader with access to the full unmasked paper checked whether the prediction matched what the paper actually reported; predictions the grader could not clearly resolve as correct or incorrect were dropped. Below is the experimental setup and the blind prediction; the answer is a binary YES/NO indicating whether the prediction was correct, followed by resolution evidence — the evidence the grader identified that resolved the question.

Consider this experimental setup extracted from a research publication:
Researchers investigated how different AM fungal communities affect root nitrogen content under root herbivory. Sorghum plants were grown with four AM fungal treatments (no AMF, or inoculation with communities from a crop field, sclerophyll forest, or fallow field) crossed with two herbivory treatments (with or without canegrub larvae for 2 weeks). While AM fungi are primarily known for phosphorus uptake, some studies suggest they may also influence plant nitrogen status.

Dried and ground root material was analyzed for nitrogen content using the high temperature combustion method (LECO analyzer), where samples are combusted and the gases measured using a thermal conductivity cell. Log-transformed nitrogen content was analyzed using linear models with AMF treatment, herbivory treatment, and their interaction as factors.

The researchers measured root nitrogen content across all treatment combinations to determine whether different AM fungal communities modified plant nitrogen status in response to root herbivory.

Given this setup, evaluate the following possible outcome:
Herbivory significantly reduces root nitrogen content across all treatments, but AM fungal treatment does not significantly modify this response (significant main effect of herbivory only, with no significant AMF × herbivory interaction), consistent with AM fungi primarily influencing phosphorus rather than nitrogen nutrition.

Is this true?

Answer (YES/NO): NO